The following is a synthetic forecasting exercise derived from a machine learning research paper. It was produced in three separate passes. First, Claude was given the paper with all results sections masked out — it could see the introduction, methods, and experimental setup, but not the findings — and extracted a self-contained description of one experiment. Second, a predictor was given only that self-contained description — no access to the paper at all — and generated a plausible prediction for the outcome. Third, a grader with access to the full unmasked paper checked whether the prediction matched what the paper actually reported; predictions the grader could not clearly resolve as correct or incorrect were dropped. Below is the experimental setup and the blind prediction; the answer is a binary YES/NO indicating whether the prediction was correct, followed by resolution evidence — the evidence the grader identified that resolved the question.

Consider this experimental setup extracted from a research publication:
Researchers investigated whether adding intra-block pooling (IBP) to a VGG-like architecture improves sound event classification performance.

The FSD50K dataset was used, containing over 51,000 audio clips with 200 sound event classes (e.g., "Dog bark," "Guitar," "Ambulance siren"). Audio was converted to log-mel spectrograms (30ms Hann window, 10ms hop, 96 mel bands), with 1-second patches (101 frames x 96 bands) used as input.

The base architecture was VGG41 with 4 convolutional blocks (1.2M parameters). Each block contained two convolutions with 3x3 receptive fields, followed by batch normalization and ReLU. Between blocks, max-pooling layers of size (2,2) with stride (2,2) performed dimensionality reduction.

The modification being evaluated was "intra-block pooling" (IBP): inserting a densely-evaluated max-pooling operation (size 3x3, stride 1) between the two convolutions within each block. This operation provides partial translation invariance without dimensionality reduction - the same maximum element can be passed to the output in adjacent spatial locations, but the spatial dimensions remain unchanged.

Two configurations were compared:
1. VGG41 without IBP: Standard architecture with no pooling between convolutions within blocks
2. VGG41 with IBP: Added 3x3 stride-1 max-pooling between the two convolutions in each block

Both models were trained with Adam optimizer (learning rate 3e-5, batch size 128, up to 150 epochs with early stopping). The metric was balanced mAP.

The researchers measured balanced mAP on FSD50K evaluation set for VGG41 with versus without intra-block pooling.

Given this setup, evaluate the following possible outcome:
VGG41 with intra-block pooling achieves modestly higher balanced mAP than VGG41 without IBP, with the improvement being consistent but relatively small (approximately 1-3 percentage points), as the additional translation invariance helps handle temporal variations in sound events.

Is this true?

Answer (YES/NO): YES